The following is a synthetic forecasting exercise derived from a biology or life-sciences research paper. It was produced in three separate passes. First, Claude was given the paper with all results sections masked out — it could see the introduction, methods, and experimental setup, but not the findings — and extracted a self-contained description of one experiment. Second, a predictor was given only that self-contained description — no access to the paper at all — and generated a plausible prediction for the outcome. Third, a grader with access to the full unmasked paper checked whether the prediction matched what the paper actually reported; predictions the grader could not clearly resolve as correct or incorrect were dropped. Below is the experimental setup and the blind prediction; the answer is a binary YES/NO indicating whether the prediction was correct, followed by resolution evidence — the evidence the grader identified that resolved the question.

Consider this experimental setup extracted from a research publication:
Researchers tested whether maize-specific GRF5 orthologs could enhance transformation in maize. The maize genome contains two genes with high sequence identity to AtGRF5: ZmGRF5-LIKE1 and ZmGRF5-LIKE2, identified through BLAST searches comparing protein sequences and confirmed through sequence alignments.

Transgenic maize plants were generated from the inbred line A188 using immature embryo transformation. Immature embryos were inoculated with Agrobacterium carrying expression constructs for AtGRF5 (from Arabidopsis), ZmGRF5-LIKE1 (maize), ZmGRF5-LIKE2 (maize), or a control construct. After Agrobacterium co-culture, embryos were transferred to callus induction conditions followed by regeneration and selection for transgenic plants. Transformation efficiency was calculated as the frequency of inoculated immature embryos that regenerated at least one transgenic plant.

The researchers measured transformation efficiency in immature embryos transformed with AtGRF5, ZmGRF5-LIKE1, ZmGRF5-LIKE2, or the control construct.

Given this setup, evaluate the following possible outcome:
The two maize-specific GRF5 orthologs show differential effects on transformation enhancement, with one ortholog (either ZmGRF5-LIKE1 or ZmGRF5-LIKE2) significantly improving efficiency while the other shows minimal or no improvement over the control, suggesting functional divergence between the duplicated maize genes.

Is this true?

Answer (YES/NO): NO